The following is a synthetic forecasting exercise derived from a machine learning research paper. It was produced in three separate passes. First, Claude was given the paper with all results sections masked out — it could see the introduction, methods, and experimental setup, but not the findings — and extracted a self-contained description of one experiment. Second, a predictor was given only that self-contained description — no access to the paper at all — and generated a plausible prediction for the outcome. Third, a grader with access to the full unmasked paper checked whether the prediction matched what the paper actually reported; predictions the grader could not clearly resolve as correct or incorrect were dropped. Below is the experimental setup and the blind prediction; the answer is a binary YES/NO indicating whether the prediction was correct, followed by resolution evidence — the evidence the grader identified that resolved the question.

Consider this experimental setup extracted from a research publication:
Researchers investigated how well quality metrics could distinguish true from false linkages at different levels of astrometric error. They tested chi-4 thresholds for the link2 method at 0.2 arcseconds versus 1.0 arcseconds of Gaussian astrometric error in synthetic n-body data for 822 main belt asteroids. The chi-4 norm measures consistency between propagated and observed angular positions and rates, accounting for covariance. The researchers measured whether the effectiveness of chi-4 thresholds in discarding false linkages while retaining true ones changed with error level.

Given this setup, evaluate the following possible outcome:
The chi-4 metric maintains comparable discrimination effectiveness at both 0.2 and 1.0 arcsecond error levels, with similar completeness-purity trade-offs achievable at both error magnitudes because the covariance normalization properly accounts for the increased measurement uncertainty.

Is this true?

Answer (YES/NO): NO